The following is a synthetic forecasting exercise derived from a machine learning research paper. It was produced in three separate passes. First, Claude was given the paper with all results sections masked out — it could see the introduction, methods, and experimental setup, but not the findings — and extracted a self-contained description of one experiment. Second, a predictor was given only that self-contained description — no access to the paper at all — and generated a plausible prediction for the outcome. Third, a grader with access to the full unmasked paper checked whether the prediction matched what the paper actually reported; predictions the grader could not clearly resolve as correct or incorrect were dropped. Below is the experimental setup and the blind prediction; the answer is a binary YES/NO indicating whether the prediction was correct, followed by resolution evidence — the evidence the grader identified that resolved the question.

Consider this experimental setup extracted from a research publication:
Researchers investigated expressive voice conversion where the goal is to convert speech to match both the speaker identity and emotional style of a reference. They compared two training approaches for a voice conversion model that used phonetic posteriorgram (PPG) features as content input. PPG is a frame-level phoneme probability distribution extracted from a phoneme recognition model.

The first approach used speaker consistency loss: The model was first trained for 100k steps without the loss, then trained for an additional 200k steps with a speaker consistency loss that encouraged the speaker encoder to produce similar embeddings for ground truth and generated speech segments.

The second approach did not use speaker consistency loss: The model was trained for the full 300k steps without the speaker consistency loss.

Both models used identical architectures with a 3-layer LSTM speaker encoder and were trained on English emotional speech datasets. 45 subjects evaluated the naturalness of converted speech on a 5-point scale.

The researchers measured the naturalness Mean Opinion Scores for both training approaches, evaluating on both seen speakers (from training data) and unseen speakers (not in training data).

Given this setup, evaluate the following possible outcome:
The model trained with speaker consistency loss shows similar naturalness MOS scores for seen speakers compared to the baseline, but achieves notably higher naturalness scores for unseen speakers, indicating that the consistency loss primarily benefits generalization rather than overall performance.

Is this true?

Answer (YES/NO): NO